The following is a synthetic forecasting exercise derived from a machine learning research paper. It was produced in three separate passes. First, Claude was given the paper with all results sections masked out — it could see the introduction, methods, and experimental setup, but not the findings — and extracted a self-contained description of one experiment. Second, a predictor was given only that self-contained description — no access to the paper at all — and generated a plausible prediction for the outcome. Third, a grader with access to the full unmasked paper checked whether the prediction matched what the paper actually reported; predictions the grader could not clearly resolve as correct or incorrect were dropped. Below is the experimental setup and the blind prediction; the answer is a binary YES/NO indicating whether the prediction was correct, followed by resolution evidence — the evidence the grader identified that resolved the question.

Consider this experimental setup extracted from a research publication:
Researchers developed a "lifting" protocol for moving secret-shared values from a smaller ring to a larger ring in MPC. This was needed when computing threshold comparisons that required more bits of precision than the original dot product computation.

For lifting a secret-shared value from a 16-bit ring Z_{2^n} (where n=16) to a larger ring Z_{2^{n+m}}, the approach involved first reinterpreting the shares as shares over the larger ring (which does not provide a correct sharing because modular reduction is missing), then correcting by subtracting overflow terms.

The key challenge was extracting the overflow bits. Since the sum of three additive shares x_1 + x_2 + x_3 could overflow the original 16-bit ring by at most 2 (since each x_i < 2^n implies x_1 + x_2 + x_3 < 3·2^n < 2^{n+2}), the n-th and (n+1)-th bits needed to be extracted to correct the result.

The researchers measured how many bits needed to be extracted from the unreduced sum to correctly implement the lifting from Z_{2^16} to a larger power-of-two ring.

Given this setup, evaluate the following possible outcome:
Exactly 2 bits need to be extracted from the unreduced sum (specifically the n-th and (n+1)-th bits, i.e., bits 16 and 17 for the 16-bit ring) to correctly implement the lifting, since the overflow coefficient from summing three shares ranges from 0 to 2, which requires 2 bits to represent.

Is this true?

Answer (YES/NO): YES